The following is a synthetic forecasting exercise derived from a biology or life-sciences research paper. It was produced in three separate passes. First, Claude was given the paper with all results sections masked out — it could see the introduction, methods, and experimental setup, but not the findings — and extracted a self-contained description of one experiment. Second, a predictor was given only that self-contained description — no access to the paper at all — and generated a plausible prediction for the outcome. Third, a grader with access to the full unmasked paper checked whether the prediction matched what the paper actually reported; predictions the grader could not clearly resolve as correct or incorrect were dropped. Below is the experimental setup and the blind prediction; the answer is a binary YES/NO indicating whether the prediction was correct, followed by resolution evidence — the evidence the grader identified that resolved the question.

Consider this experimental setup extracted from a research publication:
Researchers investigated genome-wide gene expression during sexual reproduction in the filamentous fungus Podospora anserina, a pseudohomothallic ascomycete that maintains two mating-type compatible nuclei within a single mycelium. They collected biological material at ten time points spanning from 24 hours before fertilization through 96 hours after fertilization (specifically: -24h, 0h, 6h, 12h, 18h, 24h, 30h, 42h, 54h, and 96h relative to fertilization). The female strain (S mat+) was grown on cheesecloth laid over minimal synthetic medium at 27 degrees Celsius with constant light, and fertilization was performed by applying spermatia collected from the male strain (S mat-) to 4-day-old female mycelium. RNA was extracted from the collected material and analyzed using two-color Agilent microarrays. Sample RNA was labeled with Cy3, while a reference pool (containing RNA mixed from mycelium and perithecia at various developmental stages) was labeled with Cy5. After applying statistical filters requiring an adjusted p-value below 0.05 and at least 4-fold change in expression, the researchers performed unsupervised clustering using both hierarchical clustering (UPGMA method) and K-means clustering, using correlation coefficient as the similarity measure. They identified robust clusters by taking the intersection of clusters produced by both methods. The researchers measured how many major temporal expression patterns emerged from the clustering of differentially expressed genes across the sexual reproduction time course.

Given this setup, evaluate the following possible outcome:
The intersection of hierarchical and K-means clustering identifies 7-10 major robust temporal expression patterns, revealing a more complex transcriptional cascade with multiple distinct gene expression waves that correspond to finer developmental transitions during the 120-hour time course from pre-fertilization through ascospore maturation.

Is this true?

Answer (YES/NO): NO